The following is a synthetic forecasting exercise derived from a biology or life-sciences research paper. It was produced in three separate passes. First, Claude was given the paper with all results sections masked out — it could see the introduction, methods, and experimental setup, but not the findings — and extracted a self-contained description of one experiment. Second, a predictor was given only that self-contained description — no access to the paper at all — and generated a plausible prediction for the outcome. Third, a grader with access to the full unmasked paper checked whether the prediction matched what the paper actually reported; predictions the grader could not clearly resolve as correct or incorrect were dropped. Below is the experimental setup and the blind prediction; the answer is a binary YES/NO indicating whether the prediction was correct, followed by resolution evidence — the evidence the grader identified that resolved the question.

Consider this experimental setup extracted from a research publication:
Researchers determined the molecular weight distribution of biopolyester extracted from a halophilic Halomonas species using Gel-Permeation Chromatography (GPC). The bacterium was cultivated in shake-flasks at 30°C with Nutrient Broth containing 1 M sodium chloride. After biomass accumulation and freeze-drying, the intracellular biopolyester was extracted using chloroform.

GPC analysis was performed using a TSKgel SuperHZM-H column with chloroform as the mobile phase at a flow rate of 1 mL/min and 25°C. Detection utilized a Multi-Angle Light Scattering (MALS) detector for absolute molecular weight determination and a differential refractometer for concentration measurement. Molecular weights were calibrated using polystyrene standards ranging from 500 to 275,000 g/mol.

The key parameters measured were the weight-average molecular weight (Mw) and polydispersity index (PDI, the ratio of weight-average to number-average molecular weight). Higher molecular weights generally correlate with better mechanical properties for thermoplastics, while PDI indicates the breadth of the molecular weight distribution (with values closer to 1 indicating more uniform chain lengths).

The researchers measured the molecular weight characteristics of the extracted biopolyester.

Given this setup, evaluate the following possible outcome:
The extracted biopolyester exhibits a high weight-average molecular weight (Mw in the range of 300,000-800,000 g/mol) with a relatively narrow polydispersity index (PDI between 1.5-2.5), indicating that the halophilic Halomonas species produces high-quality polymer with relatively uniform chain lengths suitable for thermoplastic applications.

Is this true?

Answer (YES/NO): YES